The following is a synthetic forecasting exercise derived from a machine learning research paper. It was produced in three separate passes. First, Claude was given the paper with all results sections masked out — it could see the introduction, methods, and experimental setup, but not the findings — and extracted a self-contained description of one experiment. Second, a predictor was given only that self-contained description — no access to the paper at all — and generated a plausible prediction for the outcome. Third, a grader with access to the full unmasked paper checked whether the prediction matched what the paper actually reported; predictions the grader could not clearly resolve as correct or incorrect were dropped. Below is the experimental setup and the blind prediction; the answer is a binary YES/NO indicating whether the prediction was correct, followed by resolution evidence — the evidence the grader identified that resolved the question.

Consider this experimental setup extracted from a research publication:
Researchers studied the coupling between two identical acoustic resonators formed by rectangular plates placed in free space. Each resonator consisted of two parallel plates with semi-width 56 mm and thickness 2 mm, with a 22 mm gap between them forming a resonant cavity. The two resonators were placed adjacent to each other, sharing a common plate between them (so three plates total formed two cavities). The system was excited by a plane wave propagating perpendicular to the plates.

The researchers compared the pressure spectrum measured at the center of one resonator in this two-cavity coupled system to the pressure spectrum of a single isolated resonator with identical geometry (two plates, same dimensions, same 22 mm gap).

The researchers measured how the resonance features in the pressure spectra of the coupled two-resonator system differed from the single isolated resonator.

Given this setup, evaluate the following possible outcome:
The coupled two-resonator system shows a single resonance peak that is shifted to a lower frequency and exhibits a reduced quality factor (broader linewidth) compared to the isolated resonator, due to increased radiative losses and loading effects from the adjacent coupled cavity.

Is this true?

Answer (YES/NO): NO